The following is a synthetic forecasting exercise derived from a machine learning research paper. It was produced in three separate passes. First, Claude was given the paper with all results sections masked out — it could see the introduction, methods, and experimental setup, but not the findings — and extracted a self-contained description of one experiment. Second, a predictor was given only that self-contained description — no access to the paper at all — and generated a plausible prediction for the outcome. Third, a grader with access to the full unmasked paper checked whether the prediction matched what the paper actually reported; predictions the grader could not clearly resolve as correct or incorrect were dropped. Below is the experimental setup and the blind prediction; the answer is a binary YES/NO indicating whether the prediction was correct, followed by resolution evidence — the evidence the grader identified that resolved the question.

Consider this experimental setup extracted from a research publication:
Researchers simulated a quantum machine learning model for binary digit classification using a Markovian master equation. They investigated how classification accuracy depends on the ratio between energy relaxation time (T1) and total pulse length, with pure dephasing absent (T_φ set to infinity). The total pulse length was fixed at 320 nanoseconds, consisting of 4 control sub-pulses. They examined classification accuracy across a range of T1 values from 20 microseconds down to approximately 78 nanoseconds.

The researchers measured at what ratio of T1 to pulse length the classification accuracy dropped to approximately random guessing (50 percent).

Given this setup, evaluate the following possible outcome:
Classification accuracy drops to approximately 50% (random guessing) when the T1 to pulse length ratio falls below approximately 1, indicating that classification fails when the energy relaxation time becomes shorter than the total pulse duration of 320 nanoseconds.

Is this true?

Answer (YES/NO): NO